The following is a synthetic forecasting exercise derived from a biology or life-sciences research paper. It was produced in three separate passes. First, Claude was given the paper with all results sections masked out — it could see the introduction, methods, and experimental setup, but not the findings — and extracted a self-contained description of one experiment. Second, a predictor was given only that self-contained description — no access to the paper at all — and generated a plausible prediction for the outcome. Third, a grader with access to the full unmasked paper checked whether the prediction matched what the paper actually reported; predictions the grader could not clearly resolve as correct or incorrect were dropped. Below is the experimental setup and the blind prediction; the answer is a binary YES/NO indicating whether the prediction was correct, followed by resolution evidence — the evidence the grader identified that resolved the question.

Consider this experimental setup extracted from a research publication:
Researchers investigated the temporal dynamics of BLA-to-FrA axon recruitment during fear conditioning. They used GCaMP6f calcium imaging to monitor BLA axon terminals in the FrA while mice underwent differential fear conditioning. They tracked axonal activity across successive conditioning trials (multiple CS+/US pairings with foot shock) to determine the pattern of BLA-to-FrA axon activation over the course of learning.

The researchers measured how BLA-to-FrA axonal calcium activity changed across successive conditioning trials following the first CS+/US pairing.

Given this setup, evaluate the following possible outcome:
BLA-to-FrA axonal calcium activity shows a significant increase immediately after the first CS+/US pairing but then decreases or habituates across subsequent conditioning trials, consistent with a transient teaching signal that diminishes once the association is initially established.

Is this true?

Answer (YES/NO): NO